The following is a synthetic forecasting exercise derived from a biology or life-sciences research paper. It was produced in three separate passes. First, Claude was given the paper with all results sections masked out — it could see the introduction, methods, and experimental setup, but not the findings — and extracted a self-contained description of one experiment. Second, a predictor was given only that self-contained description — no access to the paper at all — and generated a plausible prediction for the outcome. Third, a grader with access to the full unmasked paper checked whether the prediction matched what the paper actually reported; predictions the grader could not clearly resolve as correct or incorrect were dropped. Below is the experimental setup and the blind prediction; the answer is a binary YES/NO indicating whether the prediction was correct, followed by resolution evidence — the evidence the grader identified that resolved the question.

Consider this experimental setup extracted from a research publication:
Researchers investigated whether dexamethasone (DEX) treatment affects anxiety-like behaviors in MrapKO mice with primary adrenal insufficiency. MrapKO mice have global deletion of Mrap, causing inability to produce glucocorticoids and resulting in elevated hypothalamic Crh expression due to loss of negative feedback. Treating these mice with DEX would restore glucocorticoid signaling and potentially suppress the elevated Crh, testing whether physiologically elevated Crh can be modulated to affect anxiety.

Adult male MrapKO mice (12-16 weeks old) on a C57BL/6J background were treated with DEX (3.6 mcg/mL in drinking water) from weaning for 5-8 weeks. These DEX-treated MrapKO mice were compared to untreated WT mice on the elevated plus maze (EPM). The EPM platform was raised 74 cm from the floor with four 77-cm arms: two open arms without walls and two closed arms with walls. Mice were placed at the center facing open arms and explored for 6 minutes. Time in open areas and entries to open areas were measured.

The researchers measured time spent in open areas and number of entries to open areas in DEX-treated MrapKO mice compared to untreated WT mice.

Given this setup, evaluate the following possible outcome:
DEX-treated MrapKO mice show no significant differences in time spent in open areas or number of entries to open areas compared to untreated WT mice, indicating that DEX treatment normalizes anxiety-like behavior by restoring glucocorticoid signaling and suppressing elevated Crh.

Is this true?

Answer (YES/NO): YES